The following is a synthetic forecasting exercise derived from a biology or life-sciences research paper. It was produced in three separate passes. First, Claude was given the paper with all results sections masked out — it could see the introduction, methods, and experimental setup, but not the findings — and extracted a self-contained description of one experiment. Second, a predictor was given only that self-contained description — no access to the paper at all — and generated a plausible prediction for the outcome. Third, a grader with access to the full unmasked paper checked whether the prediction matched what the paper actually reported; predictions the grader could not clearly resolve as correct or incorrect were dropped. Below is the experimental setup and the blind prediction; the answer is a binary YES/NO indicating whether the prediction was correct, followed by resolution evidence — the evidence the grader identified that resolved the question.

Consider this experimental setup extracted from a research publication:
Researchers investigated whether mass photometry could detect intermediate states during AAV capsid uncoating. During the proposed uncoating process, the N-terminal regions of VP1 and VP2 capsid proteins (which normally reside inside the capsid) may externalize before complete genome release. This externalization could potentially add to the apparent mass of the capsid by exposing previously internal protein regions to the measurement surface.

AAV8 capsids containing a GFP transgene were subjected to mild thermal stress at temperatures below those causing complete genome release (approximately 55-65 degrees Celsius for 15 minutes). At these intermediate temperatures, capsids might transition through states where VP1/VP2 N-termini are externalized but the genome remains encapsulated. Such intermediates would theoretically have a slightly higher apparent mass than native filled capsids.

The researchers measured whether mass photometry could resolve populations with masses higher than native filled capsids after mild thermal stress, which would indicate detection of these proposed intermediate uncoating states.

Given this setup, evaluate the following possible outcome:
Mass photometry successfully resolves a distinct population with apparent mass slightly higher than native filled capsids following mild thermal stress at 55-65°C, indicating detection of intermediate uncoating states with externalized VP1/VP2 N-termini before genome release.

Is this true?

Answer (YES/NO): NO